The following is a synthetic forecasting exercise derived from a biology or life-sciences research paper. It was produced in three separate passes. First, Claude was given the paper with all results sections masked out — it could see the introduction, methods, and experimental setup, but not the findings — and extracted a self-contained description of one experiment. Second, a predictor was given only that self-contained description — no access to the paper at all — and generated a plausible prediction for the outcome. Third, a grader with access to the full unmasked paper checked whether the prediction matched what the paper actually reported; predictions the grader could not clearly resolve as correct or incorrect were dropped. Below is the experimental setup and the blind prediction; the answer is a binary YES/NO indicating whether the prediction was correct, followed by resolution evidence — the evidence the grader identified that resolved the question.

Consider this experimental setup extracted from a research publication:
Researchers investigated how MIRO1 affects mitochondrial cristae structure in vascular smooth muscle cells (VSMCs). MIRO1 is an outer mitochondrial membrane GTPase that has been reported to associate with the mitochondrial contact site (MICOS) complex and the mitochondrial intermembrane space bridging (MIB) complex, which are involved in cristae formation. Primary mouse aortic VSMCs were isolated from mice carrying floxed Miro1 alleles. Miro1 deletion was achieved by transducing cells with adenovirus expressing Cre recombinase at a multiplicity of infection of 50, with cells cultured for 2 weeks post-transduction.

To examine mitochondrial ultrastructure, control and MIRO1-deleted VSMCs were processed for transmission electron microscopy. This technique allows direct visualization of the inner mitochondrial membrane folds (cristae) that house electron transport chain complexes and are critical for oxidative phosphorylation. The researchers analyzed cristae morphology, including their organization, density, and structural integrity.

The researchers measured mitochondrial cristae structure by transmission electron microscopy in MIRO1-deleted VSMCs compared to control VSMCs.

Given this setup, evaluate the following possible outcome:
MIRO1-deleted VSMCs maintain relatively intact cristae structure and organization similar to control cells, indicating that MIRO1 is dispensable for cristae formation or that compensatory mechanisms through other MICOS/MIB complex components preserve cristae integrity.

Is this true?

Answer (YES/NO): NO